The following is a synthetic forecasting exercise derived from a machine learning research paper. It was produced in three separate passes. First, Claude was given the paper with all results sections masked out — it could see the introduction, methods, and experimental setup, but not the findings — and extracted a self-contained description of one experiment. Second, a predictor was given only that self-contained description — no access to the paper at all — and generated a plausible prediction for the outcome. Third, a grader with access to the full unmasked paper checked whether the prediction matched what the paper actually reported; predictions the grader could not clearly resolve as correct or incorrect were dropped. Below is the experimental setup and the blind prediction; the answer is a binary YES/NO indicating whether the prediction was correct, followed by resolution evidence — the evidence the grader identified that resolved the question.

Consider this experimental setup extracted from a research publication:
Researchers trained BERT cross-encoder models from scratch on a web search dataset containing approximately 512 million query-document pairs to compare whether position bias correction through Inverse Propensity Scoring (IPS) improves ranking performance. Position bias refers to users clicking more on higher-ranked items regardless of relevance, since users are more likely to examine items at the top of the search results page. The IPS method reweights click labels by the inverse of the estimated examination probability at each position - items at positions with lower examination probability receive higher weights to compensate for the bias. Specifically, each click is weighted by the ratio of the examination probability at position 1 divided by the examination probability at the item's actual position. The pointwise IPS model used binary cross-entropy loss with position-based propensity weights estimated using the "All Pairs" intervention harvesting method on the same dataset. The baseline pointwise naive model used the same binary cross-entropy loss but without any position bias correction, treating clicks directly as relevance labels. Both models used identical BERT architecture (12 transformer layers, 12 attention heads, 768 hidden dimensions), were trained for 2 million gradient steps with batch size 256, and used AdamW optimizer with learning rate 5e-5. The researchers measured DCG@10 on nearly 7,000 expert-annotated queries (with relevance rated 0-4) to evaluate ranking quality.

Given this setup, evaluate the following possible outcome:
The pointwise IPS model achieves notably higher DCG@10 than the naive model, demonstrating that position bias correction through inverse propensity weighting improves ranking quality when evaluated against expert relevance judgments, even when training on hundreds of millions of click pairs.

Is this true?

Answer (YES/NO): NO